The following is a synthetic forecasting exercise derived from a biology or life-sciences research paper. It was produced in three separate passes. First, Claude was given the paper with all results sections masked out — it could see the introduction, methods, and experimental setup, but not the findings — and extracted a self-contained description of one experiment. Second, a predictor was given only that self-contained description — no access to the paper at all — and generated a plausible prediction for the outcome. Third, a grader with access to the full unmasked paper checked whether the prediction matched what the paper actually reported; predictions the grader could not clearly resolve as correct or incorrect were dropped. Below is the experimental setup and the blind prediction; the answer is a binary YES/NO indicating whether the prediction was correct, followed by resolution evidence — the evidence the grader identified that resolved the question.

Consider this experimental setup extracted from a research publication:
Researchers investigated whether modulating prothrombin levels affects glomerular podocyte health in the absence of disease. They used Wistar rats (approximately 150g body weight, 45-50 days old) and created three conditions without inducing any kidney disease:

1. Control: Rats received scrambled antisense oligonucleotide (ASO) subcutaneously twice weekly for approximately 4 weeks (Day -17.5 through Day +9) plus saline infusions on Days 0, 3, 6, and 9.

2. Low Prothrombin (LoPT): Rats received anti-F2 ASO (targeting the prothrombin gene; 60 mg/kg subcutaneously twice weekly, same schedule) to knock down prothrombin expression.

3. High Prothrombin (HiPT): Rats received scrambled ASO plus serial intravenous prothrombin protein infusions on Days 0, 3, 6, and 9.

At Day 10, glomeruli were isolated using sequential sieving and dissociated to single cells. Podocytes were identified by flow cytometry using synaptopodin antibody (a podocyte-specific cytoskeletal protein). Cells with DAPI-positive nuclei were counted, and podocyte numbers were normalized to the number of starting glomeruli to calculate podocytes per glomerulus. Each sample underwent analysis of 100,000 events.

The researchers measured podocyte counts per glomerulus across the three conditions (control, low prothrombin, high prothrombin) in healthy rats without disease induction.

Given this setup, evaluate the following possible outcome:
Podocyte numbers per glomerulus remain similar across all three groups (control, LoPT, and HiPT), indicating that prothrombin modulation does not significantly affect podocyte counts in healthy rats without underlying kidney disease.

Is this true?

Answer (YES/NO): YES